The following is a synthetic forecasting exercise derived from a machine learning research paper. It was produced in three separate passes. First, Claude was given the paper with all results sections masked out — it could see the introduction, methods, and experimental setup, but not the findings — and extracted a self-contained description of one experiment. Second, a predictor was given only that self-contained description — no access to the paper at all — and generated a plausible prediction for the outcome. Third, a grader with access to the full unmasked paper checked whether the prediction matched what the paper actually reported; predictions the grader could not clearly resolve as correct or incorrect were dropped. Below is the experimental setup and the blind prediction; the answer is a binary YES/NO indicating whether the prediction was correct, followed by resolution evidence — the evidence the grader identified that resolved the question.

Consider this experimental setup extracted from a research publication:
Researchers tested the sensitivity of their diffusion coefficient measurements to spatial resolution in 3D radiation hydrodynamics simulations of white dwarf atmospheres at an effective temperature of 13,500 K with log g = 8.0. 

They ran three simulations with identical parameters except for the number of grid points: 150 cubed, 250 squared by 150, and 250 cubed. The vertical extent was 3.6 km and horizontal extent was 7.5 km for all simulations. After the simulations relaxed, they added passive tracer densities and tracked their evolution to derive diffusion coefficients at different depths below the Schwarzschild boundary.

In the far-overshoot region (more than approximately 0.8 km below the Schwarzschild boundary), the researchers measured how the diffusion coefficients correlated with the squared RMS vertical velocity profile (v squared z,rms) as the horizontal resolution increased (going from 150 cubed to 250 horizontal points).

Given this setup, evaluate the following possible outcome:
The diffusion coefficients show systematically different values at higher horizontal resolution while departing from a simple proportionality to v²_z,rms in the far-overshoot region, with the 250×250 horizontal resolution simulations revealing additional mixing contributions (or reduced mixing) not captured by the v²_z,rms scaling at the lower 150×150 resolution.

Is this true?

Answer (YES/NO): NO